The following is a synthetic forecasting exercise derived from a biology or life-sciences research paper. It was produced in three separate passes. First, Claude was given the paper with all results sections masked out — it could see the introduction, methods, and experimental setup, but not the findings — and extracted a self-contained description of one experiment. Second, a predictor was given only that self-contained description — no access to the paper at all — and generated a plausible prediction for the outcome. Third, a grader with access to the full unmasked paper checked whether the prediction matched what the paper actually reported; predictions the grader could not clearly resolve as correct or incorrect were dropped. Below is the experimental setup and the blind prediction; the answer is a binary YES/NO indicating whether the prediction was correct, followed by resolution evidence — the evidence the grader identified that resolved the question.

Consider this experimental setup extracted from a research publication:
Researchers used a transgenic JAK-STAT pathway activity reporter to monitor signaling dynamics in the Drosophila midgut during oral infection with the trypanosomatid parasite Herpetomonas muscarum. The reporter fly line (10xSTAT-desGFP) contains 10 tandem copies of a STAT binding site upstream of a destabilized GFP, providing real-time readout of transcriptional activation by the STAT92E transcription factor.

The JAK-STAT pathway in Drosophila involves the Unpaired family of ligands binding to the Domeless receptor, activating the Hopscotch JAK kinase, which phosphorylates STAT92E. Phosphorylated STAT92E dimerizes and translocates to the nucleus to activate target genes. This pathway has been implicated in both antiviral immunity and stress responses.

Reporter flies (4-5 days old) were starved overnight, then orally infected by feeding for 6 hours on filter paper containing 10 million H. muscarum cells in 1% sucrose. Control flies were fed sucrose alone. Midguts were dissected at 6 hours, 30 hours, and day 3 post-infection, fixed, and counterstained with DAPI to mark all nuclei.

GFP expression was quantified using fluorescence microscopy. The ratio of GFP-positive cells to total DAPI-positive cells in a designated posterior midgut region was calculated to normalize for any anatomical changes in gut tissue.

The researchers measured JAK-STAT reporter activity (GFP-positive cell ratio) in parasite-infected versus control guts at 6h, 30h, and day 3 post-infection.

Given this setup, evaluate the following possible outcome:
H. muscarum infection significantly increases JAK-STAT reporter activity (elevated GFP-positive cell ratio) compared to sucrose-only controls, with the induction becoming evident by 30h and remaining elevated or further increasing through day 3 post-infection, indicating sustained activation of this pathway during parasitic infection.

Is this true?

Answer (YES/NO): NO